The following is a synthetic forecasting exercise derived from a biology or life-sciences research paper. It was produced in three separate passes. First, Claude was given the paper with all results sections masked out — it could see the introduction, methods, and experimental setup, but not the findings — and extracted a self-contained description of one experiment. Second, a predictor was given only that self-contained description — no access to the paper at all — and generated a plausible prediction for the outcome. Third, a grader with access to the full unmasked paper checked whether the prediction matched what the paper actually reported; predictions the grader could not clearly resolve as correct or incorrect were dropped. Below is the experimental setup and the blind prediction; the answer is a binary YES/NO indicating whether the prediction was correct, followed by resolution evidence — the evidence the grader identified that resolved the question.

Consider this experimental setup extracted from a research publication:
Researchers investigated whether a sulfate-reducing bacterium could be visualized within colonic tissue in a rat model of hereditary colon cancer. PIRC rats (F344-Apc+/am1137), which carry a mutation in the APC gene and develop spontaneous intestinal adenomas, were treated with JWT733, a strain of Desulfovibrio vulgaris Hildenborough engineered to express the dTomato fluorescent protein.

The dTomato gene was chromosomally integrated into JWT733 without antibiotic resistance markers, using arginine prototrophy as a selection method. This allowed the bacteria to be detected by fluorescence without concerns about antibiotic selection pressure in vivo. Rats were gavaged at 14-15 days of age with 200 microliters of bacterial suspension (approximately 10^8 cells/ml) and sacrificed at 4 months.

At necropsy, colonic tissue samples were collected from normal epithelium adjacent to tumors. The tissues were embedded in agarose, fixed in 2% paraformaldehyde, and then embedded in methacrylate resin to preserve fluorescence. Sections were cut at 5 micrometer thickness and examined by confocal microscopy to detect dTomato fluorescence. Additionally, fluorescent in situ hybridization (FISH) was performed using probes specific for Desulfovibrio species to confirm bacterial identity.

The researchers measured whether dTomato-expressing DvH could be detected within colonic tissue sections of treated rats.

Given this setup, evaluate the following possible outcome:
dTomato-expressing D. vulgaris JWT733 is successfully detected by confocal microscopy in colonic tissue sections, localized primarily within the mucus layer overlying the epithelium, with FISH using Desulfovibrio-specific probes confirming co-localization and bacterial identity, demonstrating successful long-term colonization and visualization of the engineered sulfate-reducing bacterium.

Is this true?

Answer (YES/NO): NO